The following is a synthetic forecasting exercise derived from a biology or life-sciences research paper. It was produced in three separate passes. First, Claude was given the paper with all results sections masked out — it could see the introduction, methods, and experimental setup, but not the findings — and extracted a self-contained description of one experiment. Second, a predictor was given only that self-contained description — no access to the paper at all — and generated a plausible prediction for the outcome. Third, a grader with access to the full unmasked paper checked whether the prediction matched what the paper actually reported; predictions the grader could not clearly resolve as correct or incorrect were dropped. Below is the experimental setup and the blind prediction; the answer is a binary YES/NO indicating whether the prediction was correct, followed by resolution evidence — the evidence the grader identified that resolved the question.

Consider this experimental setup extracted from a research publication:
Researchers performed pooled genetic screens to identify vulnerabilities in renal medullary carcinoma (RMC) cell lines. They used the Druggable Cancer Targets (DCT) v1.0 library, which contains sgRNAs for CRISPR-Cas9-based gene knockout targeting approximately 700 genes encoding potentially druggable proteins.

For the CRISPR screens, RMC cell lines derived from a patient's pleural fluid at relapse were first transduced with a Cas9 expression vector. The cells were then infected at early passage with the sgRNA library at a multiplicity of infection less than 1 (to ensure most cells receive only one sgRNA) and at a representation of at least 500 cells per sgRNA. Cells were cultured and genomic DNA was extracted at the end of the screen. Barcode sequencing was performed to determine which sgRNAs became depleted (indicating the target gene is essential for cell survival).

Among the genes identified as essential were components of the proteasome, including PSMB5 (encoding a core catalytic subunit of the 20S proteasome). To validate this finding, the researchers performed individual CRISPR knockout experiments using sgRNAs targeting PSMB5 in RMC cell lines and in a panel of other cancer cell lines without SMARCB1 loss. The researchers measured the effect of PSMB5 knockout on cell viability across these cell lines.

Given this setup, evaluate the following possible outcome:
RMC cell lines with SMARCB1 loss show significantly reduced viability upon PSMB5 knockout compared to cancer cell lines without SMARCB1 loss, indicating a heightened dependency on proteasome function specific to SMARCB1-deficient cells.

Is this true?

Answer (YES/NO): YES